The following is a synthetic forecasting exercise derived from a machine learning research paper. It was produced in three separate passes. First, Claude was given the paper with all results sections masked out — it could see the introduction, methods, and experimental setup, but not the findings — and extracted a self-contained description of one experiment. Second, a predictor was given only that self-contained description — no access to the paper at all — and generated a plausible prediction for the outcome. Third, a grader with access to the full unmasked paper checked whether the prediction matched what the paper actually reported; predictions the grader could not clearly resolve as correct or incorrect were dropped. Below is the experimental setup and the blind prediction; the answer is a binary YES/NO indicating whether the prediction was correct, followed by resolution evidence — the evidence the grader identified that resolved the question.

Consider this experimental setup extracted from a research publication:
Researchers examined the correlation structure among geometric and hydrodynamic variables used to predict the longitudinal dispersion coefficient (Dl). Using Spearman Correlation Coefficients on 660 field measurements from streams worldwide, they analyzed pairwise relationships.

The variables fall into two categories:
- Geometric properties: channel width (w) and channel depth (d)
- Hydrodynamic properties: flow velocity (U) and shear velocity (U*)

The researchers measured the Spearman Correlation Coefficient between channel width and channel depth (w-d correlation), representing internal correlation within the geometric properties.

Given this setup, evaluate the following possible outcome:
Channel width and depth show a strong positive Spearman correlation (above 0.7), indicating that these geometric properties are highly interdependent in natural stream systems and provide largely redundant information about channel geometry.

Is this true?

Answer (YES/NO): YES